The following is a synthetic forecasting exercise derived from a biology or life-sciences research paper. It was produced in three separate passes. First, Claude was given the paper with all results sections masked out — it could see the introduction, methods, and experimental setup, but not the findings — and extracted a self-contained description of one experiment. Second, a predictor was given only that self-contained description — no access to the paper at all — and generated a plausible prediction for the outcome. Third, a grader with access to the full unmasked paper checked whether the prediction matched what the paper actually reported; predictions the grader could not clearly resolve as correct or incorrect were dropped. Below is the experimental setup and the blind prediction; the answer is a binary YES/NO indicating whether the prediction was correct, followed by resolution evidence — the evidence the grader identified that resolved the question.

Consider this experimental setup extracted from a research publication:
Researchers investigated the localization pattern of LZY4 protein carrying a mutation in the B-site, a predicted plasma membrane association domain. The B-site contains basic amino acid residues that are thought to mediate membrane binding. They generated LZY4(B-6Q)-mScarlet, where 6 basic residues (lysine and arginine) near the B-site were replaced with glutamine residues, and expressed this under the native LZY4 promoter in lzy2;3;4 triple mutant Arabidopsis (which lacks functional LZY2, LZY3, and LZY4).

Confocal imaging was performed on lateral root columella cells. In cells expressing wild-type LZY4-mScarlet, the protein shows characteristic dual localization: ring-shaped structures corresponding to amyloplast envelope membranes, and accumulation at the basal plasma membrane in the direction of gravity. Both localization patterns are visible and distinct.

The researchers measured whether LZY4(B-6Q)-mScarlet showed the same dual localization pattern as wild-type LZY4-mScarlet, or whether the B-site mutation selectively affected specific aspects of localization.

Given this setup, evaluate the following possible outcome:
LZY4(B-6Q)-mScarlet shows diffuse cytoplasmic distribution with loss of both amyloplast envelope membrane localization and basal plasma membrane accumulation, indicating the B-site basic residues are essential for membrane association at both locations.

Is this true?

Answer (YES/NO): NO